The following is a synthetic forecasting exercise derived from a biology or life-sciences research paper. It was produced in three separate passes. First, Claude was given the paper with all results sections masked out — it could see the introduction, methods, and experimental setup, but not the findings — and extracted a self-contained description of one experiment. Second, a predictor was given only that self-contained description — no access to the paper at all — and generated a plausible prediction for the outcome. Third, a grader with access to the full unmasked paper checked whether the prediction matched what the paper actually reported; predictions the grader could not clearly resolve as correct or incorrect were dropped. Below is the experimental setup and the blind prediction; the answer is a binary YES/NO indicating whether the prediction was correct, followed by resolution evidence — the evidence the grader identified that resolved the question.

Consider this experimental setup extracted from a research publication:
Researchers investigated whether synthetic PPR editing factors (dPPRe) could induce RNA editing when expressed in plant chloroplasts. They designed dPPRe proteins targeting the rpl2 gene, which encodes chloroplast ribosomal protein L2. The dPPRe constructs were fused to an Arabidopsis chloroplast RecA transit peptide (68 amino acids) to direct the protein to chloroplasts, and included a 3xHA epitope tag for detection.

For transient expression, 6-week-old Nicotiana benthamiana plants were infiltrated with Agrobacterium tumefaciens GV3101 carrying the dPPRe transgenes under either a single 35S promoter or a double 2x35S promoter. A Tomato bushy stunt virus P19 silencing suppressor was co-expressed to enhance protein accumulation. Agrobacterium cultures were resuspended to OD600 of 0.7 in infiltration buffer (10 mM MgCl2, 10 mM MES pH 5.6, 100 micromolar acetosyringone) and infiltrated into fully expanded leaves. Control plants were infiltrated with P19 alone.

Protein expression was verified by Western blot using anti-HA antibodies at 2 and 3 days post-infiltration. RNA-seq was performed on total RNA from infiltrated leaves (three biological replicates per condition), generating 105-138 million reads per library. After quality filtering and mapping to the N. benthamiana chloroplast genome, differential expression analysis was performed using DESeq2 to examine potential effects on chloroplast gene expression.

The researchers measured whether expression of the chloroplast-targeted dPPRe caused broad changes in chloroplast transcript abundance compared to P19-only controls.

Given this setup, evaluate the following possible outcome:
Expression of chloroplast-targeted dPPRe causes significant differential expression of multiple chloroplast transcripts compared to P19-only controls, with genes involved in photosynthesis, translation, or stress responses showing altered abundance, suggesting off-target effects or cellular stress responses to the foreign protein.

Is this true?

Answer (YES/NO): NO